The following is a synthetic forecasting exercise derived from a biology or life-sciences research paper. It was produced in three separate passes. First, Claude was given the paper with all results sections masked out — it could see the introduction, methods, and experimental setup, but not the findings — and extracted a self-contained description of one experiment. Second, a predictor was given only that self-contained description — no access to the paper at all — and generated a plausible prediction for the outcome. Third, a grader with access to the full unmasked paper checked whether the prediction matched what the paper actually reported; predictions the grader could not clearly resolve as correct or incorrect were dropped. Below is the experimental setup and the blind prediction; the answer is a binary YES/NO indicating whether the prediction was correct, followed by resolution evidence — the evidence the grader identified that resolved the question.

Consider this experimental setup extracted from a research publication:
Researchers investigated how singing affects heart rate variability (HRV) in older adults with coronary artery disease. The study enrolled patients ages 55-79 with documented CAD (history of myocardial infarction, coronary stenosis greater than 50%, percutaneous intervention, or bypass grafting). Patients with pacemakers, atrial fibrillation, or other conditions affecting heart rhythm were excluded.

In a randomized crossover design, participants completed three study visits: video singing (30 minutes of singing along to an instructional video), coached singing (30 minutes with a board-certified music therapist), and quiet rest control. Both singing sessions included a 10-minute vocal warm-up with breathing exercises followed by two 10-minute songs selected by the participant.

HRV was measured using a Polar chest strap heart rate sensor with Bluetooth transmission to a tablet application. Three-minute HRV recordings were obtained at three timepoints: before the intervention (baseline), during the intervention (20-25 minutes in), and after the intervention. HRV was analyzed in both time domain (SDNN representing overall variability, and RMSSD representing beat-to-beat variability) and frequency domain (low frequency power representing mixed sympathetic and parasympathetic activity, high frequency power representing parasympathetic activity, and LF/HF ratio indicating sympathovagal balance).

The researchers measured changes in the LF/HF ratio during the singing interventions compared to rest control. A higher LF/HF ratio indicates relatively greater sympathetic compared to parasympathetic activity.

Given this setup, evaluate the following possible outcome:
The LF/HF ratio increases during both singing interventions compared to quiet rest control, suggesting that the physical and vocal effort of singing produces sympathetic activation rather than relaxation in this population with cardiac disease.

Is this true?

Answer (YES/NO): NO